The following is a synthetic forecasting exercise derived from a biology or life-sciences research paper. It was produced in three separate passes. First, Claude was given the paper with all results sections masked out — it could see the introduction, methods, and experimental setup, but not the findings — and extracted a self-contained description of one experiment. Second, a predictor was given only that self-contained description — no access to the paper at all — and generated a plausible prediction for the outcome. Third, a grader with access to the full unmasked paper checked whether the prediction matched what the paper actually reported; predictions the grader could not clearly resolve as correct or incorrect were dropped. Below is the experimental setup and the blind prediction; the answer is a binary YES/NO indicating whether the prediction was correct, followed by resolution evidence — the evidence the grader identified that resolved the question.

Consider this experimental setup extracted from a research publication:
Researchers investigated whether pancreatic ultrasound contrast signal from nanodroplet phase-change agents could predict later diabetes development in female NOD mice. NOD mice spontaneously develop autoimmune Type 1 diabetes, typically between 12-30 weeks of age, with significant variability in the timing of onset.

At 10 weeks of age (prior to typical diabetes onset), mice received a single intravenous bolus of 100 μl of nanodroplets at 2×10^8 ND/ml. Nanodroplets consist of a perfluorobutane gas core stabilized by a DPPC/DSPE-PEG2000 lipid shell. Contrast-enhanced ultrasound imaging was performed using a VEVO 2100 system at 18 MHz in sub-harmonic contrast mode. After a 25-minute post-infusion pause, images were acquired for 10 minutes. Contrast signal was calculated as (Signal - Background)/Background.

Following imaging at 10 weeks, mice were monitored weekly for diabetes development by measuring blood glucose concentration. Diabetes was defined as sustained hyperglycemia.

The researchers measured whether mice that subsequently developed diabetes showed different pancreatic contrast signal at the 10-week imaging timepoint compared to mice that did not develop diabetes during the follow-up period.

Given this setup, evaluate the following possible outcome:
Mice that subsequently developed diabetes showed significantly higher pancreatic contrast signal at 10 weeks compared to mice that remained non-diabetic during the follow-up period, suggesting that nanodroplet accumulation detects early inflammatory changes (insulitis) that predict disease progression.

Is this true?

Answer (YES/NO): NO